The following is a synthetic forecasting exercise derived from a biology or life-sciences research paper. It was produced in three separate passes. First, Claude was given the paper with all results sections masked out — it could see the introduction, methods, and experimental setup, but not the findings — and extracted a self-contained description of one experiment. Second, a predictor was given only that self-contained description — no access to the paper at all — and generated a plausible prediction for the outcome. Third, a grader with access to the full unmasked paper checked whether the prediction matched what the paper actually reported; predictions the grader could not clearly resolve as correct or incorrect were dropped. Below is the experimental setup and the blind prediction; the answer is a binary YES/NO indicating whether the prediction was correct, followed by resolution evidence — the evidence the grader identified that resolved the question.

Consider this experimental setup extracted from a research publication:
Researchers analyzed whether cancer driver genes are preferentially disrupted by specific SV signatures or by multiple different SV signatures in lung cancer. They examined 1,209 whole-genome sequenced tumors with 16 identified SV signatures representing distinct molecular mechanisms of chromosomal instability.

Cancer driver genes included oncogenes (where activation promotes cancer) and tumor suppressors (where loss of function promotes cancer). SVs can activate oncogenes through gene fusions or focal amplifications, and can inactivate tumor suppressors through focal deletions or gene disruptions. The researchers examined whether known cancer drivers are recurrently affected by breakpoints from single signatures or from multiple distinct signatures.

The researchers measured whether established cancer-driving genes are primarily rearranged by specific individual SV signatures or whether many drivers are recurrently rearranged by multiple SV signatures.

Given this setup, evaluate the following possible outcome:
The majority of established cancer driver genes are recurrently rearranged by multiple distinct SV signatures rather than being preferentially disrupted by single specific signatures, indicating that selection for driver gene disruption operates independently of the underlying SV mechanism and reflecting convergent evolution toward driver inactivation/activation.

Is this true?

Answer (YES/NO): YES